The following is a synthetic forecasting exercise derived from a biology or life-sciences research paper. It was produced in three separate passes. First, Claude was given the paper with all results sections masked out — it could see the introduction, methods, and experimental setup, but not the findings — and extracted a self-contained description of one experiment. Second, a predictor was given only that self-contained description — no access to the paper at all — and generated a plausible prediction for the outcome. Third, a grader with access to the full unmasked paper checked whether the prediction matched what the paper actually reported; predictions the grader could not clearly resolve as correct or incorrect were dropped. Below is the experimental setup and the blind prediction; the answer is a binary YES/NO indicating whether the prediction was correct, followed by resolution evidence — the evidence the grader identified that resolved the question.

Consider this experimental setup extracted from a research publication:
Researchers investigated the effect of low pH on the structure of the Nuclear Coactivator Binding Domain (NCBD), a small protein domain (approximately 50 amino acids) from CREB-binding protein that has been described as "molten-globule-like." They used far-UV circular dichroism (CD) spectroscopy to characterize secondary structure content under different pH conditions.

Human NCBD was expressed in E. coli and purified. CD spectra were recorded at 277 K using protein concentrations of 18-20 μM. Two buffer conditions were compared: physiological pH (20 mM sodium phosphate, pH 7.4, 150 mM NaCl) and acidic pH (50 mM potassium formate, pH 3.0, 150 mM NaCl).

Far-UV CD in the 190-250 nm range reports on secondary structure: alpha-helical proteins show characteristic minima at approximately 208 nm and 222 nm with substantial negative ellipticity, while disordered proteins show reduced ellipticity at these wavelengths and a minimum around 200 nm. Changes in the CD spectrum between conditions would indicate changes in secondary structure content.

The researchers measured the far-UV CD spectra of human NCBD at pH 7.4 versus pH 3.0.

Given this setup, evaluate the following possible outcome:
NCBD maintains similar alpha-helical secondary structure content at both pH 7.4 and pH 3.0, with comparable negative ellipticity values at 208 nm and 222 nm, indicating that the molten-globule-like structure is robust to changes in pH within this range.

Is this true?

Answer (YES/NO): YES